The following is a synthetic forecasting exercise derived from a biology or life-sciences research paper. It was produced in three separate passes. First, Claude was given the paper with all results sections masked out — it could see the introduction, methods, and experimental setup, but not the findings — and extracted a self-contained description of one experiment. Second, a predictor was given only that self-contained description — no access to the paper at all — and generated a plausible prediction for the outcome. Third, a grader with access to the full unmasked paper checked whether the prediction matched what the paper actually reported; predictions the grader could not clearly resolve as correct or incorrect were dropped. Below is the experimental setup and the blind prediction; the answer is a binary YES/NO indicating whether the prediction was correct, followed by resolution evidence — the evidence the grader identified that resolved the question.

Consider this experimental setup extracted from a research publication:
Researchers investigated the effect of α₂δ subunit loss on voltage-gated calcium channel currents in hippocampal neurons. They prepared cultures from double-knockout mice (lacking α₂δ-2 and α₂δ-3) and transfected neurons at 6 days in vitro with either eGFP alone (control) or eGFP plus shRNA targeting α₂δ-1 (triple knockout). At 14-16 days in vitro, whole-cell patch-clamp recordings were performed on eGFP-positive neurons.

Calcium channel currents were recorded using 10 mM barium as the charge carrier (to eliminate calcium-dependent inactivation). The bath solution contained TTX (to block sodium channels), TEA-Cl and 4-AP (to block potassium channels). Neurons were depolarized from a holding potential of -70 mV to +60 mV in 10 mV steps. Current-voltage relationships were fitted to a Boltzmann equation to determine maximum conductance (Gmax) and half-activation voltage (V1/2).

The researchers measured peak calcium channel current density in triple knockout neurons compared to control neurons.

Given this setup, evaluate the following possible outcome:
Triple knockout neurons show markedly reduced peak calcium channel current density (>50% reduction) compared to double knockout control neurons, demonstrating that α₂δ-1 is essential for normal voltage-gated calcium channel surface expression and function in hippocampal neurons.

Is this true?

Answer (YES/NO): YES